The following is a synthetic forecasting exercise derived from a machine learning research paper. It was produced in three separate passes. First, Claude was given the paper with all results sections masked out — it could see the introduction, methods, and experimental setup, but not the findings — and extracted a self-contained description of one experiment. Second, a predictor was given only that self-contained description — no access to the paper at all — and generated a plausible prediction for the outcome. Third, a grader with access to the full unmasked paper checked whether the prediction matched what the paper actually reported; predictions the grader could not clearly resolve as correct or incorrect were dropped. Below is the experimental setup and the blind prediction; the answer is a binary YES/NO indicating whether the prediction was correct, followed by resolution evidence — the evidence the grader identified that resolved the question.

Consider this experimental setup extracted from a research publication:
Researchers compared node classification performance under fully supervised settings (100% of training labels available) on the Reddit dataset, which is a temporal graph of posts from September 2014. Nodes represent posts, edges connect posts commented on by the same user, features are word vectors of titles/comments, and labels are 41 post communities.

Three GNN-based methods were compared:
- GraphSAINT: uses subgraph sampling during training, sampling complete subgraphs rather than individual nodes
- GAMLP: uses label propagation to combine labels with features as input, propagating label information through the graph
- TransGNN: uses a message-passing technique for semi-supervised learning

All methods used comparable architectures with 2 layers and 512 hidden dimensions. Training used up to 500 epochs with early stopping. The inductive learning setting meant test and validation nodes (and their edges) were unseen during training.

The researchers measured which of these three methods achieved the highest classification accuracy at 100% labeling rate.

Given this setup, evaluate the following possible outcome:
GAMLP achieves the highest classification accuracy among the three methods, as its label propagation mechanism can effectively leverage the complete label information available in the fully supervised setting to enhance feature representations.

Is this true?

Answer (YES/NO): YES